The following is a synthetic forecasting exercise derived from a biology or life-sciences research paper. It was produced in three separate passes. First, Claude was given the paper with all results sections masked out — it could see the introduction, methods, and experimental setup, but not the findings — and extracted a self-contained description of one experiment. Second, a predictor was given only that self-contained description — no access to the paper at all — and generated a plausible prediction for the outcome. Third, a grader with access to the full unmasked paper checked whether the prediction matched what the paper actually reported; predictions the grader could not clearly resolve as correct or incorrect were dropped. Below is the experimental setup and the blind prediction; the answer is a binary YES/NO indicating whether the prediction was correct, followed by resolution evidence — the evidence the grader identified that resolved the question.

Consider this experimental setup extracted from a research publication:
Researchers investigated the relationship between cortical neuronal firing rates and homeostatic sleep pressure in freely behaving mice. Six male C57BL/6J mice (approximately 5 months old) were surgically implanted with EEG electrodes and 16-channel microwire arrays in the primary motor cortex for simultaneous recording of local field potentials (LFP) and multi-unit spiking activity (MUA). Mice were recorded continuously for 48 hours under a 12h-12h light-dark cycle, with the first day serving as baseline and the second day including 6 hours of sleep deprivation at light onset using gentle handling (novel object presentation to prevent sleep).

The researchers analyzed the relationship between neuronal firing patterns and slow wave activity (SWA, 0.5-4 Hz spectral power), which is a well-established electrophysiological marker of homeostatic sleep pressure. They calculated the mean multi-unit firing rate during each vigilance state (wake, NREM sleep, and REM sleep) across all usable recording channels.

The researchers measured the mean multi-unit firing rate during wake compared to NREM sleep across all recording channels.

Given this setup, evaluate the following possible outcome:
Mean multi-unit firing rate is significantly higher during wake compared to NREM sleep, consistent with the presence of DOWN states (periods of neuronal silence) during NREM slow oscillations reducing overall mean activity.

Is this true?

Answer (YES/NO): YES